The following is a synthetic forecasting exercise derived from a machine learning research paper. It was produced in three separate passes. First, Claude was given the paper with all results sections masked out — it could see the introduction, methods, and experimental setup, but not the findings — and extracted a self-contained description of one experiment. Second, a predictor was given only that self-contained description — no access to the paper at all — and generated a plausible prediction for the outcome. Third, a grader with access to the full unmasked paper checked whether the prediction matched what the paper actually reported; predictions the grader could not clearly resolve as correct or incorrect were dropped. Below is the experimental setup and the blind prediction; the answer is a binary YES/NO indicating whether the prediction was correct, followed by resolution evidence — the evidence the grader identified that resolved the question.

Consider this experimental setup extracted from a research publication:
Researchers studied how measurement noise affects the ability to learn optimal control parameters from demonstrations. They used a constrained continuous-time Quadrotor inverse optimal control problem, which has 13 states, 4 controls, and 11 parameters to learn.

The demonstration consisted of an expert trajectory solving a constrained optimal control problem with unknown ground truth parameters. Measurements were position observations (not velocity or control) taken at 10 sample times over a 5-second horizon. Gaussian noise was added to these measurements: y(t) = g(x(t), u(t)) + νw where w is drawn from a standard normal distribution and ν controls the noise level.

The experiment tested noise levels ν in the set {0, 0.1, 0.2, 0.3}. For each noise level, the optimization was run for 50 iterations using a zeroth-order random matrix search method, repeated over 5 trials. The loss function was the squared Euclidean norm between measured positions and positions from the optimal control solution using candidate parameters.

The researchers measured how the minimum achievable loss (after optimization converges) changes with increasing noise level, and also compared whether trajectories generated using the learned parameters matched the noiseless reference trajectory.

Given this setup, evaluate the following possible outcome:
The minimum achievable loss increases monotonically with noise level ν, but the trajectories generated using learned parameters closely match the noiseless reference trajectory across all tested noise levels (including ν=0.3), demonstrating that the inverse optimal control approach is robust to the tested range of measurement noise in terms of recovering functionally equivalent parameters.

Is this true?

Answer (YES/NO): YES